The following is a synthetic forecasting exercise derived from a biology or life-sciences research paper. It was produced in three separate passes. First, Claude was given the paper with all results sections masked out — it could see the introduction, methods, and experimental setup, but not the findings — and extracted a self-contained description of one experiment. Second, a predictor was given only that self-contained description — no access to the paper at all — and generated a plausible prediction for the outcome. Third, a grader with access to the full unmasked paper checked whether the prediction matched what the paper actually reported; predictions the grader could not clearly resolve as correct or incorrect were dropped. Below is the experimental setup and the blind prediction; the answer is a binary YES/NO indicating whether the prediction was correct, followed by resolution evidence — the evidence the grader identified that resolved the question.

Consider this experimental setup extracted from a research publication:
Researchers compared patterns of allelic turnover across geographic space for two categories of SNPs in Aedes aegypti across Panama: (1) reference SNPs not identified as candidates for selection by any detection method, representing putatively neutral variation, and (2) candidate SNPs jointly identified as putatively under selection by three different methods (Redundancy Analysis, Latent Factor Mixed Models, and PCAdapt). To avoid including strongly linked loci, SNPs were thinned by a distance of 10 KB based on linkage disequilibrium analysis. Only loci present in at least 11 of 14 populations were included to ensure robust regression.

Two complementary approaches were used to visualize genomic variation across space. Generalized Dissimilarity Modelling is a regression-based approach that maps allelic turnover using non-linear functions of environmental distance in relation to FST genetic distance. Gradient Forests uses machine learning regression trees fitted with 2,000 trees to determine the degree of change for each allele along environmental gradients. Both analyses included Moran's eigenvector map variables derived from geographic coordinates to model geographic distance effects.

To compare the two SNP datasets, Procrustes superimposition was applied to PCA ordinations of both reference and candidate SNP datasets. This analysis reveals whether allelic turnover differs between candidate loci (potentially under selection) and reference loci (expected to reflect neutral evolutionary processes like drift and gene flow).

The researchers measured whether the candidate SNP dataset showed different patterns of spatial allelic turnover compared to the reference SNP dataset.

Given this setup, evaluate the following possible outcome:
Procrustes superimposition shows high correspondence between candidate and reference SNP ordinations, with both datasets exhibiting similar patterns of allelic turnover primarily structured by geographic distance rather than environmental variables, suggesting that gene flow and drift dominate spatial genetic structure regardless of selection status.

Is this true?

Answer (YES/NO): NO